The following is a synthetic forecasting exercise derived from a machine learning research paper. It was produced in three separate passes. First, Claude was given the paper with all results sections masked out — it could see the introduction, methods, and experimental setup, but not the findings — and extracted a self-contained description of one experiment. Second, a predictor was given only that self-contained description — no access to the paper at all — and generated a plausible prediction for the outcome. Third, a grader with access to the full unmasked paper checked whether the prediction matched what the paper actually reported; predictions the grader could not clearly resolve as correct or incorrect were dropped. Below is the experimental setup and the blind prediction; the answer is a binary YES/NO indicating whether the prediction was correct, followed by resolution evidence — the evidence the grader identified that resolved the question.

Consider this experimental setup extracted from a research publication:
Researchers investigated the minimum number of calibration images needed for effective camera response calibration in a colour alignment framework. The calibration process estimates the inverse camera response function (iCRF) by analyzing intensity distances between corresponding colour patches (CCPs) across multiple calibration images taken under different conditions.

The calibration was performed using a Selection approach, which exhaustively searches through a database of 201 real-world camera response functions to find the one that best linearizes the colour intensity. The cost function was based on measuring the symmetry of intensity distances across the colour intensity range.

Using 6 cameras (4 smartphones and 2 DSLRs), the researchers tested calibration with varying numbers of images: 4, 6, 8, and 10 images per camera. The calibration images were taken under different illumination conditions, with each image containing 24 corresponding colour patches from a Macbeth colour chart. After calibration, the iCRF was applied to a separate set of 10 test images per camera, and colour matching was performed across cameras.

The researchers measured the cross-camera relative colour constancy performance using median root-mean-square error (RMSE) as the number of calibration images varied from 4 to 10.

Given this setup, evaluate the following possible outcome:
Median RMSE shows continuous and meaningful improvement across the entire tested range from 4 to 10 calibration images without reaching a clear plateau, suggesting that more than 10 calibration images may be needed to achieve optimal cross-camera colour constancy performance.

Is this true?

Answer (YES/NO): NO